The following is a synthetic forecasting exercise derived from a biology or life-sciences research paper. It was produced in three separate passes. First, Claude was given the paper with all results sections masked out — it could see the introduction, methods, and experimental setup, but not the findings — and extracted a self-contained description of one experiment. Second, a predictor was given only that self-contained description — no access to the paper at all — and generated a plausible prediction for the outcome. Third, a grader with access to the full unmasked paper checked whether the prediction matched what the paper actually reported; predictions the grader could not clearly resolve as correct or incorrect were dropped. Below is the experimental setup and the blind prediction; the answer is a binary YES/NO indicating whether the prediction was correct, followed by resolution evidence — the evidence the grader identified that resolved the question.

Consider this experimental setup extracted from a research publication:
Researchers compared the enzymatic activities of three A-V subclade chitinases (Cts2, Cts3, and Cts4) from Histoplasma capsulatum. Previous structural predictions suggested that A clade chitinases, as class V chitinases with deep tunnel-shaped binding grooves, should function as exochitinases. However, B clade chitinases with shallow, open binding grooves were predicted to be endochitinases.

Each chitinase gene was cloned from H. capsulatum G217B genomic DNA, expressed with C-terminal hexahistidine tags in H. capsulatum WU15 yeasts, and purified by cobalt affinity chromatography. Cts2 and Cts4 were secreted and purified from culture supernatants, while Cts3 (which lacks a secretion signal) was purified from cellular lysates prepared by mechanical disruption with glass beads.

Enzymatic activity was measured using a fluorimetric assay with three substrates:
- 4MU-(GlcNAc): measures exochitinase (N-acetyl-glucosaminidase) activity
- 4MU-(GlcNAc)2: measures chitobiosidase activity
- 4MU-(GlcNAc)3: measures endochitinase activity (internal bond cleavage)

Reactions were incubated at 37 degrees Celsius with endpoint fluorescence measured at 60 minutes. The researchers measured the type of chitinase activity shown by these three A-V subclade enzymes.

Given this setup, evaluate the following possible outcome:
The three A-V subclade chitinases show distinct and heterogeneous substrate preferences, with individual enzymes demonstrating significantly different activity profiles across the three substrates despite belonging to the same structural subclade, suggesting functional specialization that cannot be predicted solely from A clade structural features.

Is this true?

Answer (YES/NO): NO